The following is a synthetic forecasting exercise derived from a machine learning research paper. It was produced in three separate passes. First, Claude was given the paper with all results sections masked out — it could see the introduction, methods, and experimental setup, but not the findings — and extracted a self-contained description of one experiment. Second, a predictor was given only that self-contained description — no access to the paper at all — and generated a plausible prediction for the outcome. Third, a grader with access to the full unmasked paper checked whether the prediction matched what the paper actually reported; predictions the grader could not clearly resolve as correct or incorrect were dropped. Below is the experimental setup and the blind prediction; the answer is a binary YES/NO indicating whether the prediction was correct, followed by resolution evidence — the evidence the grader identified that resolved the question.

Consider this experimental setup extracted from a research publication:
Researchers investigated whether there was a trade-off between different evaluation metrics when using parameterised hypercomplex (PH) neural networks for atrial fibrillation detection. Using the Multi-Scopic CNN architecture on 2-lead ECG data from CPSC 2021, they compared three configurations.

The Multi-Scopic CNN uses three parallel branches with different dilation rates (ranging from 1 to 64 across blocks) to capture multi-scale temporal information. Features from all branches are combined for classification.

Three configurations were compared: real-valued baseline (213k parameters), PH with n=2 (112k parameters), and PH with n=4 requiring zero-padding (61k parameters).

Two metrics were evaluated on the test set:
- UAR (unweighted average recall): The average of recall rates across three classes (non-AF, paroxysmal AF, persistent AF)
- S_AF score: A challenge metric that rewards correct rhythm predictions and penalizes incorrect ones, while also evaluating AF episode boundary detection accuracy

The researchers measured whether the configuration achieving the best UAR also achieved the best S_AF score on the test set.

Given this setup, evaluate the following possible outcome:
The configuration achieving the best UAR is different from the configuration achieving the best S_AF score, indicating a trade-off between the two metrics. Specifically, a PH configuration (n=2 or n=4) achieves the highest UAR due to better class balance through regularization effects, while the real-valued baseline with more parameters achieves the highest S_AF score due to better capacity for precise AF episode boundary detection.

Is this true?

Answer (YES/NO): NO